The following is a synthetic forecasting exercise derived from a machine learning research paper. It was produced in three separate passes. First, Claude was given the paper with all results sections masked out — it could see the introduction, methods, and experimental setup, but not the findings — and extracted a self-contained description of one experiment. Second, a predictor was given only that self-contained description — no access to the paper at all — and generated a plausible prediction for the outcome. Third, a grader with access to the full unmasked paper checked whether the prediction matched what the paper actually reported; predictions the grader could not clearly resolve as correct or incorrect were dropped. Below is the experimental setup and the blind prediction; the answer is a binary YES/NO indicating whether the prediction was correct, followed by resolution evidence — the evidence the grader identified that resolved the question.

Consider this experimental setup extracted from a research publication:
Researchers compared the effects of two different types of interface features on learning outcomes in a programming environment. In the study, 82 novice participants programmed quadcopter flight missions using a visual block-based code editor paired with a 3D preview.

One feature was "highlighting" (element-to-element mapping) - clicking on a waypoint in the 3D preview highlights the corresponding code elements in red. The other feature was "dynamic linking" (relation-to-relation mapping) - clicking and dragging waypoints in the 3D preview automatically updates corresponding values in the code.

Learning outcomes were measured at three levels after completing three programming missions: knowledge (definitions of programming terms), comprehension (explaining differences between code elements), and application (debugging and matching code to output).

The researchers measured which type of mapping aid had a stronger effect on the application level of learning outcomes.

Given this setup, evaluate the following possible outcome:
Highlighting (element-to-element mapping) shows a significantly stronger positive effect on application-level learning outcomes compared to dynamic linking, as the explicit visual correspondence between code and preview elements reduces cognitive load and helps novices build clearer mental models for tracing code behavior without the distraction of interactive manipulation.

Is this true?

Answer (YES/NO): NO